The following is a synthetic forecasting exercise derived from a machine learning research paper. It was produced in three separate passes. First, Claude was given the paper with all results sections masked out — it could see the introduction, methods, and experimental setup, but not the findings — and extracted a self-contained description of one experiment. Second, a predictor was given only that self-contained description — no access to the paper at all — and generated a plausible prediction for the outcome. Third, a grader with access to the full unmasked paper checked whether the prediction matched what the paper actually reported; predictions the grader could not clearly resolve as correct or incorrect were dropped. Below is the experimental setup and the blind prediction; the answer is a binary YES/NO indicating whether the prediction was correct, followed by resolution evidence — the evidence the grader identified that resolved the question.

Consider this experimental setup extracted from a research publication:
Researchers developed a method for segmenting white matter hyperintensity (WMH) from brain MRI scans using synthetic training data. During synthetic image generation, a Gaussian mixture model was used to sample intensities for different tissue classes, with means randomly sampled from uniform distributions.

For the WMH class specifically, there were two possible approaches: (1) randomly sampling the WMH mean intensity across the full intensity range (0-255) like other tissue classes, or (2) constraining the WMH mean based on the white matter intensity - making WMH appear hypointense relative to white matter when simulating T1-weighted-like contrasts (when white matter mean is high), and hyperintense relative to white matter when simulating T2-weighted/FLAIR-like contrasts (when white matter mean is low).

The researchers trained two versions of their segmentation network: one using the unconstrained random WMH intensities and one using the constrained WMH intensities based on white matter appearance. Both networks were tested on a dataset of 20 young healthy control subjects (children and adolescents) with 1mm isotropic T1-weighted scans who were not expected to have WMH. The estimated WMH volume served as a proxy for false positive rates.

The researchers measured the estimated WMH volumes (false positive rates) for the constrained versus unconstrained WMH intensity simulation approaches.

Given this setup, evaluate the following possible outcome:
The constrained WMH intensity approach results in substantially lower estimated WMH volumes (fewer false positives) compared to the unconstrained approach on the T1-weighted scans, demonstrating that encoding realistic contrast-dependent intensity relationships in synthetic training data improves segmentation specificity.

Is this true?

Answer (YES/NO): YES